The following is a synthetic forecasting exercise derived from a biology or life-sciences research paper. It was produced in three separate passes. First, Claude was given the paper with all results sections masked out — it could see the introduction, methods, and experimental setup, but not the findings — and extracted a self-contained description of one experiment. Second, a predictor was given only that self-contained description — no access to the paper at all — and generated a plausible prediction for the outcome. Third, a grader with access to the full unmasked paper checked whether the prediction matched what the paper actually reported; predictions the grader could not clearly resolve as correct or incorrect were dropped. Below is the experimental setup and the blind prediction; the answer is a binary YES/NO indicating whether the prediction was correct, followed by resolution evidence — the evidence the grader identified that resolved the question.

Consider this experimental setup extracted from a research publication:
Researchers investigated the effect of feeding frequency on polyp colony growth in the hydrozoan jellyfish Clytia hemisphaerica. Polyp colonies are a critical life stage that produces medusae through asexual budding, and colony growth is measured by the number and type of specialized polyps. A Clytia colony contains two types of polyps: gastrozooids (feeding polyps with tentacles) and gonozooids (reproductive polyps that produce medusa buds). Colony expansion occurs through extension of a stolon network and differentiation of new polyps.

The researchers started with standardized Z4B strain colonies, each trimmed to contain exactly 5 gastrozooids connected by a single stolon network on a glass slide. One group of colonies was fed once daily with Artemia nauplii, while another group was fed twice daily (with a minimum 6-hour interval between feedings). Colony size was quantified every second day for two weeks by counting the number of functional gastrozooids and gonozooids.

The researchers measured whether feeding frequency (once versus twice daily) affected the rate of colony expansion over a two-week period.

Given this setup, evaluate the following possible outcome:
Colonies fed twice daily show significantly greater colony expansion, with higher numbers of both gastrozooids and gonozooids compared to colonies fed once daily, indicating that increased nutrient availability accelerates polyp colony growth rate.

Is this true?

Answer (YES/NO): NO